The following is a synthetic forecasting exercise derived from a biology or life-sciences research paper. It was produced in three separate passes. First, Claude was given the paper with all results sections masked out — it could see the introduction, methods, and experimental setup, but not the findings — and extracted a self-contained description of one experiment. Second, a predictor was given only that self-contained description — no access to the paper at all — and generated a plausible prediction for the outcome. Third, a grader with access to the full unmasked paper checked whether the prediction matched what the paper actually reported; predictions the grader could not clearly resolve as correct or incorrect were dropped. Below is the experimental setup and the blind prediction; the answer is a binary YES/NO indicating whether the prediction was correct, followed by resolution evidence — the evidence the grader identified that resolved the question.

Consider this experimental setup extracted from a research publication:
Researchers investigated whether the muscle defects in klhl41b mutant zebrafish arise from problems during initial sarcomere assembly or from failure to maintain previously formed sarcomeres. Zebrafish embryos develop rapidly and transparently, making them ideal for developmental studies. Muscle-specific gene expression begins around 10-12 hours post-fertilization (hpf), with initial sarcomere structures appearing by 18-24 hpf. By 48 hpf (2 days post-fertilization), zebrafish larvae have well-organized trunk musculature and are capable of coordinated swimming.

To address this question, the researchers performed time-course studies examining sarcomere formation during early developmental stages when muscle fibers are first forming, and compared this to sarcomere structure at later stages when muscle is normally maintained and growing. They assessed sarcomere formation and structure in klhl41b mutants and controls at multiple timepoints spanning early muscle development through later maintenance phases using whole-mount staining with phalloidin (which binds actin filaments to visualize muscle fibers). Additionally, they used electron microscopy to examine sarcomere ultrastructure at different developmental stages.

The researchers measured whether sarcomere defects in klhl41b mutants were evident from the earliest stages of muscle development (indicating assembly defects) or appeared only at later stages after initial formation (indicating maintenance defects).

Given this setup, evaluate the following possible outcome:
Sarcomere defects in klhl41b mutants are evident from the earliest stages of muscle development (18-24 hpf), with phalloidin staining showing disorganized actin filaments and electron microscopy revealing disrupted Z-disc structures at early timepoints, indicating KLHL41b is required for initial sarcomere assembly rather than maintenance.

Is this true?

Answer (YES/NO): NO